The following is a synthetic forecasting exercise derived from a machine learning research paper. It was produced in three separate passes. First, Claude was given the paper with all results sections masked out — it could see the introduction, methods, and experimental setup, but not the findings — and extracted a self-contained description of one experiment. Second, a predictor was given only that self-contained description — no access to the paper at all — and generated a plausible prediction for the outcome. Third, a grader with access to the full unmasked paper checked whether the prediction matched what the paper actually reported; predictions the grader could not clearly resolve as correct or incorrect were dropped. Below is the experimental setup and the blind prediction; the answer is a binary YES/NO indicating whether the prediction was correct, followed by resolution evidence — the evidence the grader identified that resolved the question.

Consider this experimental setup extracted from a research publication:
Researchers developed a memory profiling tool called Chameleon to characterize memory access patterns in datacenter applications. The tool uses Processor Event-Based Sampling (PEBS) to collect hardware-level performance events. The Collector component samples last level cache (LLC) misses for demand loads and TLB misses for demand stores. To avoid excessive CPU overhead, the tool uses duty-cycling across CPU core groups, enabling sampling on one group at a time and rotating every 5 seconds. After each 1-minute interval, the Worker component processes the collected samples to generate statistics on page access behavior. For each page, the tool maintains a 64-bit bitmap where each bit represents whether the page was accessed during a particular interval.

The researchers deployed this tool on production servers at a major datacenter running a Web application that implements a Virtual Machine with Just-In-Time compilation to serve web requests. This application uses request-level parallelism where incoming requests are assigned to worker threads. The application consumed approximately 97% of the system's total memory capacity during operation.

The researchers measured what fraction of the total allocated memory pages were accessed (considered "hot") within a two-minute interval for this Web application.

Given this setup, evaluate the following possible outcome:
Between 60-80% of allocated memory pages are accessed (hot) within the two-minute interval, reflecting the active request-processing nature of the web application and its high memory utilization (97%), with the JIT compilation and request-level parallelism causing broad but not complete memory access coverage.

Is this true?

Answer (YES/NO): NO